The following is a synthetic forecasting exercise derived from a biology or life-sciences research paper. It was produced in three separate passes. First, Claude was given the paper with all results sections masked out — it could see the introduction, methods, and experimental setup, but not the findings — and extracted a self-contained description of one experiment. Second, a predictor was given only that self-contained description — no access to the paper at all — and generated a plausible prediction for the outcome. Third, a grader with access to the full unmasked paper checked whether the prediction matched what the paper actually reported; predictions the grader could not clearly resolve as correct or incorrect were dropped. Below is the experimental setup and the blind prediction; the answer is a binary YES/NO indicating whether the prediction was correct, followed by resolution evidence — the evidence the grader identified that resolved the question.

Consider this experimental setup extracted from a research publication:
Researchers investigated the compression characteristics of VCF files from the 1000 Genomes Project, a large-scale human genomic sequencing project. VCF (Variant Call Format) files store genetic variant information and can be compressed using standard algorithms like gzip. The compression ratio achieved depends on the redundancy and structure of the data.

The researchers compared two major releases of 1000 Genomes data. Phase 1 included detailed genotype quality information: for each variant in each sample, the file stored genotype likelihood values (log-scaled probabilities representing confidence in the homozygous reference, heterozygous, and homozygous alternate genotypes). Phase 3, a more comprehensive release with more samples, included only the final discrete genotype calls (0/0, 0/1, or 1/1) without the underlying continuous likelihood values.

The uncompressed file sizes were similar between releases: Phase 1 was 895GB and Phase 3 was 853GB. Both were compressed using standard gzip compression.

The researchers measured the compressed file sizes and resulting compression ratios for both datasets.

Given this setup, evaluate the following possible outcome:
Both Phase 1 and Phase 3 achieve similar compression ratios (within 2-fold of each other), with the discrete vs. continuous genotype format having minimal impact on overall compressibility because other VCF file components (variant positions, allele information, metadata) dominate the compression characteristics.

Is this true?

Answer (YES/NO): NO